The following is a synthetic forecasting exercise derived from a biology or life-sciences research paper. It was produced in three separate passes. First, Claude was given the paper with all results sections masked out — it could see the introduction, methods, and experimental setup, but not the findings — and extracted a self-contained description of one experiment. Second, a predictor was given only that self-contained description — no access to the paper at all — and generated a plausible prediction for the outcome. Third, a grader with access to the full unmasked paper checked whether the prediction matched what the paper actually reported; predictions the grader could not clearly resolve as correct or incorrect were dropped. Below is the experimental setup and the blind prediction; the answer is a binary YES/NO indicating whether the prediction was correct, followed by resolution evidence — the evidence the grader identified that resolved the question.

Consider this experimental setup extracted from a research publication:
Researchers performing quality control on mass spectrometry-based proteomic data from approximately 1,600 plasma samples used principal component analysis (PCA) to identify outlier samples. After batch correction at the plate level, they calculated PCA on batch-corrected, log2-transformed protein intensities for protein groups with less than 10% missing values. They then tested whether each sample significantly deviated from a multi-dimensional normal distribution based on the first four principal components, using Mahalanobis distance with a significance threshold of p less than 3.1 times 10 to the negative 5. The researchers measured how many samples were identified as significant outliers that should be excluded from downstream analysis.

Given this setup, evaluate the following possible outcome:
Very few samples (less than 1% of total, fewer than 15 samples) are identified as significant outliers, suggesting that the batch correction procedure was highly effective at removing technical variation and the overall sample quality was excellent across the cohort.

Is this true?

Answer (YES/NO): NO